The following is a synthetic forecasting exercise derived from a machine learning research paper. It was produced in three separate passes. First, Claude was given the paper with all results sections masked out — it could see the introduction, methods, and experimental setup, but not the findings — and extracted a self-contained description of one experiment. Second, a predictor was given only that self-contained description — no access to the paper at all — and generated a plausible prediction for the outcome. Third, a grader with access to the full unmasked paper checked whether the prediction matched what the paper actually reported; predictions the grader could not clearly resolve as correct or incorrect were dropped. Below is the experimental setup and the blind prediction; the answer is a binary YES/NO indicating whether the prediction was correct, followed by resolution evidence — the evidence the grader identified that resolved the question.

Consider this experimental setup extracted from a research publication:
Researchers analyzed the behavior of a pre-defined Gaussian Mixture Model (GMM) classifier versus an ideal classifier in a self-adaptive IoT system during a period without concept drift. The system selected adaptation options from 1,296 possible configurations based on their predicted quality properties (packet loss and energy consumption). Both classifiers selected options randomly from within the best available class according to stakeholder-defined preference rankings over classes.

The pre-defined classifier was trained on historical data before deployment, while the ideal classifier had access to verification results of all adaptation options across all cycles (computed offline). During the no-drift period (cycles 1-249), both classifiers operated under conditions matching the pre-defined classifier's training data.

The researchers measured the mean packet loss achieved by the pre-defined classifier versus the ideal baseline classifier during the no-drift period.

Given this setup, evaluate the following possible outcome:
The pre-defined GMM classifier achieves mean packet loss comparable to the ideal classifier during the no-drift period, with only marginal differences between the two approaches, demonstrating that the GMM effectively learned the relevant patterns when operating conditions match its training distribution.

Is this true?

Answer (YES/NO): YES